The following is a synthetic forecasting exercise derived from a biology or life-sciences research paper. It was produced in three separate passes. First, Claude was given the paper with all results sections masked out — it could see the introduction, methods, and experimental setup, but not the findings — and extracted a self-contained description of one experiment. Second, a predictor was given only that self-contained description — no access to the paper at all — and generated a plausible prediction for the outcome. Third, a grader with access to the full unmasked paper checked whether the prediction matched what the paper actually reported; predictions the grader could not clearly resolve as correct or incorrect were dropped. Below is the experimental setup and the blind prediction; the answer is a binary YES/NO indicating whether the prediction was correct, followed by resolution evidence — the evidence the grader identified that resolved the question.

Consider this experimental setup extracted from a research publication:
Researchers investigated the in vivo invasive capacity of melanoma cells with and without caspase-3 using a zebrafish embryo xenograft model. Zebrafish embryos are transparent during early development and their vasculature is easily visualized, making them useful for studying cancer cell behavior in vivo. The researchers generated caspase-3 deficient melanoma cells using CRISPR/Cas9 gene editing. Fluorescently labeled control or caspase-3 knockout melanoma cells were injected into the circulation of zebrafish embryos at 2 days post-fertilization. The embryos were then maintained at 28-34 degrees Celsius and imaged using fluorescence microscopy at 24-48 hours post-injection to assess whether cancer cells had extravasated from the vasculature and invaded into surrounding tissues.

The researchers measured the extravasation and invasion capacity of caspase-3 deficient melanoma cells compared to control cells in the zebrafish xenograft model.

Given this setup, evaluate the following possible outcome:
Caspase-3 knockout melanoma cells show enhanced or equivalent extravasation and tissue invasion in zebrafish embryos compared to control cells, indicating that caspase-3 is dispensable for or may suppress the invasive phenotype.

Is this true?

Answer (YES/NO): NO